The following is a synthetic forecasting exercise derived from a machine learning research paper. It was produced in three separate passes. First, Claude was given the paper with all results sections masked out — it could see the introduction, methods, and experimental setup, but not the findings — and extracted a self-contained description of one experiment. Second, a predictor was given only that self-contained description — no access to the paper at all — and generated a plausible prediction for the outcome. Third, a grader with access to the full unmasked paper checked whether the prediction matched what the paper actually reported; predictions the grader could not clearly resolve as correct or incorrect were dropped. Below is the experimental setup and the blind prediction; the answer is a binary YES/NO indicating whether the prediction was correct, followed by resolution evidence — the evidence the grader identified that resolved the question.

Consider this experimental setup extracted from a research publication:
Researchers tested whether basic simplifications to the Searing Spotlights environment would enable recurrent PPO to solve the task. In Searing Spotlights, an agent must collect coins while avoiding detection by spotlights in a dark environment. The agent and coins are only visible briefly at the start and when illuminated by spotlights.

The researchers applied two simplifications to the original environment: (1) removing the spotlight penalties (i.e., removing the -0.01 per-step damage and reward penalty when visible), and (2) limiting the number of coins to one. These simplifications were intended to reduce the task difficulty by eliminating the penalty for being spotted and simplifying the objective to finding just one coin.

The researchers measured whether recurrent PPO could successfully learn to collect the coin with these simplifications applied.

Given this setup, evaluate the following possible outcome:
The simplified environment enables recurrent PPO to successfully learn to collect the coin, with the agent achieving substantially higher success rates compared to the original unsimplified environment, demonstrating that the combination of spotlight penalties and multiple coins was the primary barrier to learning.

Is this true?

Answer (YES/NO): NO